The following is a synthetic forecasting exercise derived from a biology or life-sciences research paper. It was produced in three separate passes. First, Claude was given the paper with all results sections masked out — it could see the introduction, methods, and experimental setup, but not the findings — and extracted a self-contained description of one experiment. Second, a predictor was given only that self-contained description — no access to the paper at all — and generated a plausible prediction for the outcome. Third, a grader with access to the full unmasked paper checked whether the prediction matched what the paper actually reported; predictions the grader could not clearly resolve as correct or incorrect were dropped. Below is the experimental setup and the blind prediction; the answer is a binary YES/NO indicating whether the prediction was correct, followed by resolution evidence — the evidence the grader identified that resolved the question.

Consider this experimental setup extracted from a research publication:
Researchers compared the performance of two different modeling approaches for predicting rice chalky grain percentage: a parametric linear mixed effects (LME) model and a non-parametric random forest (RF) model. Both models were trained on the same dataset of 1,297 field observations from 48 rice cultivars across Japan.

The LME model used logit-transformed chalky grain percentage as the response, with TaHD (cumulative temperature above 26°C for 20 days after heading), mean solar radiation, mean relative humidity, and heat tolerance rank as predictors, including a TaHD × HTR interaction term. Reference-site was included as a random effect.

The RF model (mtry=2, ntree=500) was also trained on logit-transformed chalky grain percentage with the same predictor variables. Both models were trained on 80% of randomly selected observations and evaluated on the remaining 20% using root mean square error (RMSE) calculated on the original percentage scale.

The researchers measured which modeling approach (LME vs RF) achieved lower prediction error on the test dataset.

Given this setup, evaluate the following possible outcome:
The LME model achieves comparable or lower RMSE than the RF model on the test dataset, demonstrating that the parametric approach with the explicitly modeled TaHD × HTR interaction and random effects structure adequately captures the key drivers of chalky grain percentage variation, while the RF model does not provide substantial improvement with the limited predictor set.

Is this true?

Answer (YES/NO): YES